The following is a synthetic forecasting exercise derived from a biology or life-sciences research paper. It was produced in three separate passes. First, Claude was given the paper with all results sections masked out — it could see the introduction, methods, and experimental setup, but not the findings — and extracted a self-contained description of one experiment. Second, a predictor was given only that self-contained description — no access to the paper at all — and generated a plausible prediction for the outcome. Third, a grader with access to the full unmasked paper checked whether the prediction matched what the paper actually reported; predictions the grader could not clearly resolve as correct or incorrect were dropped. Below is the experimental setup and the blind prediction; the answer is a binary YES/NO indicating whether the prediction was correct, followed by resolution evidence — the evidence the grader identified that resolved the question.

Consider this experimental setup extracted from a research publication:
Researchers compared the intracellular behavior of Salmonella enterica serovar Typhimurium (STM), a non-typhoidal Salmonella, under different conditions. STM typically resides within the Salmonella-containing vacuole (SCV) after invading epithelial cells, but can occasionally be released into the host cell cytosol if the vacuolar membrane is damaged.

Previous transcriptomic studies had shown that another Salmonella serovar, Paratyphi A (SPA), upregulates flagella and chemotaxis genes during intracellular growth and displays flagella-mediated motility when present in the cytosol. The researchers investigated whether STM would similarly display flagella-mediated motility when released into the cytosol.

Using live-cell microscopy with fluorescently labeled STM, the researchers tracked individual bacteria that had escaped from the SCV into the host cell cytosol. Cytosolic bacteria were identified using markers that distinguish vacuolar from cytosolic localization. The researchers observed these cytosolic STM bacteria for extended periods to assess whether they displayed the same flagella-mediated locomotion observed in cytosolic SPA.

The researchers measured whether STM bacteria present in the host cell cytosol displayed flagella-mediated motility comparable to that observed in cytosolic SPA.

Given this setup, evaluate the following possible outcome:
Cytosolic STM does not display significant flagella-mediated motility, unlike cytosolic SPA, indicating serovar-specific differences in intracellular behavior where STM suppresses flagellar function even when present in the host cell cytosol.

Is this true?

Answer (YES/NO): YES